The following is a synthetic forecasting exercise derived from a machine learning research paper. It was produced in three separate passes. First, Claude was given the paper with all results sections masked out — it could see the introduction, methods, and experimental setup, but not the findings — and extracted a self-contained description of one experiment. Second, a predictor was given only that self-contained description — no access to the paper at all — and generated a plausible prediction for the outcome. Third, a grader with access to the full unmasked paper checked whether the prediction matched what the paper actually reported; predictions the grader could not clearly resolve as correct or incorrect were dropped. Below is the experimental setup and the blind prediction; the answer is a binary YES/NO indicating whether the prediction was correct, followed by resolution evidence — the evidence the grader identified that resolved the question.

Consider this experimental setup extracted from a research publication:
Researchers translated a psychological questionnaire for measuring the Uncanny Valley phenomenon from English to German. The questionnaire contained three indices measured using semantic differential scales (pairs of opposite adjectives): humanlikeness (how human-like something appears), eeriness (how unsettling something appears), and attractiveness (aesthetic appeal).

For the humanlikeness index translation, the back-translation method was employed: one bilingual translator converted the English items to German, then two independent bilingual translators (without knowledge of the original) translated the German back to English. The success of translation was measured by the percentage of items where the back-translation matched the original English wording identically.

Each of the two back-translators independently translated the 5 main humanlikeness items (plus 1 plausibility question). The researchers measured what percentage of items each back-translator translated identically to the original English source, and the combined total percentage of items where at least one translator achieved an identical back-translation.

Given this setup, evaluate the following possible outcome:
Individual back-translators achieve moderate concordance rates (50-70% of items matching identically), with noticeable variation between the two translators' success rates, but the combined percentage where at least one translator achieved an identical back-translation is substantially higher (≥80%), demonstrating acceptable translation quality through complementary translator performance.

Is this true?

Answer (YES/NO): NO